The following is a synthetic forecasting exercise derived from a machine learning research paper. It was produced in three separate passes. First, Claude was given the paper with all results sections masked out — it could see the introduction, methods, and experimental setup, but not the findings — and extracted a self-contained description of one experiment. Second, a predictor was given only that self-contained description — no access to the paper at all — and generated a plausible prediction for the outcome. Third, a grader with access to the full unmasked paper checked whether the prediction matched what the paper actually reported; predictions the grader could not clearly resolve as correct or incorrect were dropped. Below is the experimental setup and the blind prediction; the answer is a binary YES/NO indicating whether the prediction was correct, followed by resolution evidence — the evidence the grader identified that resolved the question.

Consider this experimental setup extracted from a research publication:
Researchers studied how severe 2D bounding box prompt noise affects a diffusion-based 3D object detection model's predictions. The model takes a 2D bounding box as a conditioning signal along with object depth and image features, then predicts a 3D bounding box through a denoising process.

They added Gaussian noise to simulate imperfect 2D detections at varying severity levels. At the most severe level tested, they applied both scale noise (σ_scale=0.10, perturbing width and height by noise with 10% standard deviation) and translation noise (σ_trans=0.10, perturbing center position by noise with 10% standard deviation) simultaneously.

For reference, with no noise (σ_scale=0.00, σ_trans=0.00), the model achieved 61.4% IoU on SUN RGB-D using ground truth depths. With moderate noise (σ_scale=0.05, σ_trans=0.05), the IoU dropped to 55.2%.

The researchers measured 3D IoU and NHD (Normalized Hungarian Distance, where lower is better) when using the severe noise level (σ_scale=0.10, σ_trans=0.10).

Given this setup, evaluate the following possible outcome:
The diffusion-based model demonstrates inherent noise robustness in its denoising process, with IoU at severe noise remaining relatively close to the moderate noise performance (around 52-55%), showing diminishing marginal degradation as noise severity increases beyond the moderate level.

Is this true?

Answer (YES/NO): NO